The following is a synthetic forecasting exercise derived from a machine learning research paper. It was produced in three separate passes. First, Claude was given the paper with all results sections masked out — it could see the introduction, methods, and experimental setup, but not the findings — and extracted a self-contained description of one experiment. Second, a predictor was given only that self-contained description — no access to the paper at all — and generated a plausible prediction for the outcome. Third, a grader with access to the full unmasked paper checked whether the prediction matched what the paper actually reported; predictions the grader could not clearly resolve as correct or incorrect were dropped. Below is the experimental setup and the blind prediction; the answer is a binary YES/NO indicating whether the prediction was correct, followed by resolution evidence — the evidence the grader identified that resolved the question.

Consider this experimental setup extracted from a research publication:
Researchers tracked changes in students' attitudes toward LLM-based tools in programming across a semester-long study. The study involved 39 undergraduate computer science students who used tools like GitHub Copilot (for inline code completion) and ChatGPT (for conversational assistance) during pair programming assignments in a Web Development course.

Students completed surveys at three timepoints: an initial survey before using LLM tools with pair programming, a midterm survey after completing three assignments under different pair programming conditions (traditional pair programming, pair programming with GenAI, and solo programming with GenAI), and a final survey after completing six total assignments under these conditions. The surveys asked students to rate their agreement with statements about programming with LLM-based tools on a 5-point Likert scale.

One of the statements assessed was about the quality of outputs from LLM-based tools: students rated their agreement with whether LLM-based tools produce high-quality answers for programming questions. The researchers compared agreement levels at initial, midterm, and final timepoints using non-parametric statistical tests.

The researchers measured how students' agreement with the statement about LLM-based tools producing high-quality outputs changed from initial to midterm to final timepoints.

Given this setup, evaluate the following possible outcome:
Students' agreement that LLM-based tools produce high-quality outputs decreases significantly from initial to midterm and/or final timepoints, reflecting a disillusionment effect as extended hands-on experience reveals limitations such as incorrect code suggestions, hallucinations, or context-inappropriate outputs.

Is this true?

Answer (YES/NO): NO